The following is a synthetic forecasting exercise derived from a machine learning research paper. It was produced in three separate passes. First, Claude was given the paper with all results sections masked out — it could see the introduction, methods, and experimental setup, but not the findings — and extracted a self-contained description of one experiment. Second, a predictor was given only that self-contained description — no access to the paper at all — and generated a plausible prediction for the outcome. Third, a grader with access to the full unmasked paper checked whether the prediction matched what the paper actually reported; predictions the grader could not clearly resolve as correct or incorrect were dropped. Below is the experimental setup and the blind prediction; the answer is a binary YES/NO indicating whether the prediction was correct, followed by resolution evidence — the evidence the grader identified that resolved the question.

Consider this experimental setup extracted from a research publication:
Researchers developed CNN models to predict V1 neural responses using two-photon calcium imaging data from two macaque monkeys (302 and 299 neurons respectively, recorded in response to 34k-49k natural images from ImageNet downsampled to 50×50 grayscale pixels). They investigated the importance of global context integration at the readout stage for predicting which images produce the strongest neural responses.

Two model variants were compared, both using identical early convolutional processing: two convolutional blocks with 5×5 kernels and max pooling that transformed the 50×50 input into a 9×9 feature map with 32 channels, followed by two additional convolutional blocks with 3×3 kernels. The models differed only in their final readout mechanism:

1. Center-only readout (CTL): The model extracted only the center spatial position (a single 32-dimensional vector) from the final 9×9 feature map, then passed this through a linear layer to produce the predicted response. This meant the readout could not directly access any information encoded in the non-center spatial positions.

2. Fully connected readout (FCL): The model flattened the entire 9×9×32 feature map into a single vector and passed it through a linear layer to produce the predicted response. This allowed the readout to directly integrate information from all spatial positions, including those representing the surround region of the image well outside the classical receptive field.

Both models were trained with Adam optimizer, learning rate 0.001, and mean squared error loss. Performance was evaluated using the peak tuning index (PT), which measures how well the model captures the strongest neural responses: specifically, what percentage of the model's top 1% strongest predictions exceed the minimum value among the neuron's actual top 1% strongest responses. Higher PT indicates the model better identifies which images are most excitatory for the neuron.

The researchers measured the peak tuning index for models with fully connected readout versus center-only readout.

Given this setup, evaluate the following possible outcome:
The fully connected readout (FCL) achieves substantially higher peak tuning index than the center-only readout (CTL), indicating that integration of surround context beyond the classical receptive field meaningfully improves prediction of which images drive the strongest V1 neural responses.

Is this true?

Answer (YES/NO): YES